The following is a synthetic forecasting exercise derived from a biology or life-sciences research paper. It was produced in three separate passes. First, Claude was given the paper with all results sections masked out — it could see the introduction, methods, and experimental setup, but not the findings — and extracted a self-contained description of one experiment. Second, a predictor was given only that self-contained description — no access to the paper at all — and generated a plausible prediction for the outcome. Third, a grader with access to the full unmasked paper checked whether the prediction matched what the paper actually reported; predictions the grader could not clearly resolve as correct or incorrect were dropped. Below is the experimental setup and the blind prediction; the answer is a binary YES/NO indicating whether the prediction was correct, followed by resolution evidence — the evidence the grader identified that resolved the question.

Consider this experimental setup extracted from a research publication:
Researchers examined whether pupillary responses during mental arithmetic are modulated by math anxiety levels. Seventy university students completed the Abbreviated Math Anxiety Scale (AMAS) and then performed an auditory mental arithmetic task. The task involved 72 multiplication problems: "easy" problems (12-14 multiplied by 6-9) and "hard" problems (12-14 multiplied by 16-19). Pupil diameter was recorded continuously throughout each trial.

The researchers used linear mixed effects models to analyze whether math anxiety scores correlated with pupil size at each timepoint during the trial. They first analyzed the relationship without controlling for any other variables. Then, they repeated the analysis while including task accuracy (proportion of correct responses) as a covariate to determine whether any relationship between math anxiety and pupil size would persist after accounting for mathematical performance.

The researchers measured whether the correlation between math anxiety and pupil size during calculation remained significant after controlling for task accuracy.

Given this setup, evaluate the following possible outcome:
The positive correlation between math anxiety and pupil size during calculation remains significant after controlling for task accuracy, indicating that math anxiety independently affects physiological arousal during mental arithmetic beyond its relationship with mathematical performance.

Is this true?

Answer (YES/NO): NO